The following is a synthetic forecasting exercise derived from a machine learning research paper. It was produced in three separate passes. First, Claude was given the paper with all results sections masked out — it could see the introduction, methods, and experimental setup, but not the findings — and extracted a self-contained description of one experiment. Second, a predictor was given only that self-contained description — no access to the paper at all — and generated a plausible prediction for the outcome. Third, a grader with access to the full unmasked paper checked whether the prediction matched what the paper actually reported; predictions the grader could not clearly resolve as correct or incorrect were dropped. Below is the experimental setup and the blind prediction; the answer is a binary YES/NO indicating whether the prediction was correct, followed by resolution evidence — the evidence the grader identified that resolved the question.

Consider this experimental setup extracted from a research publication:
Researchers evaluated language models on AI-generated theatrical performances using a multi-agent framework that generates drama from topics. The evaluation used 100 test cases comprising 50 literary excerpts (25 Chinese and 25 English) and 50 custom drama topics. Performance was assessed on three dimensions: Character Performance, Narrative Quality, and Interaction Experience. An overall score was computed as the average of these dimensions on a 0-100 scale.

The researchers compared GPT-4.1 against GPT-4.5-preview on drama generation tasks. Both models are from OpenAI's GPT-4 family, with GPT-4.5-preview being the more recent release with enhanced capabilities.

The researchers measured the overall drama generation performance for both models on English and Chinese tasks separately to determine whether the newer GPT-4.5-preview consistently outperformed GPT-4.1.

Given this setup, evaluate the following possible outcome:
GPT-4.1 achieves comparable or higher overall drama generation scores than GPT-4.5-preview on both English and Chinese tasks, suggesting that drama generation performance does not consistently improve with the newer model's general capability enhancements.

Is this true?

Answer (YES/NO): YES